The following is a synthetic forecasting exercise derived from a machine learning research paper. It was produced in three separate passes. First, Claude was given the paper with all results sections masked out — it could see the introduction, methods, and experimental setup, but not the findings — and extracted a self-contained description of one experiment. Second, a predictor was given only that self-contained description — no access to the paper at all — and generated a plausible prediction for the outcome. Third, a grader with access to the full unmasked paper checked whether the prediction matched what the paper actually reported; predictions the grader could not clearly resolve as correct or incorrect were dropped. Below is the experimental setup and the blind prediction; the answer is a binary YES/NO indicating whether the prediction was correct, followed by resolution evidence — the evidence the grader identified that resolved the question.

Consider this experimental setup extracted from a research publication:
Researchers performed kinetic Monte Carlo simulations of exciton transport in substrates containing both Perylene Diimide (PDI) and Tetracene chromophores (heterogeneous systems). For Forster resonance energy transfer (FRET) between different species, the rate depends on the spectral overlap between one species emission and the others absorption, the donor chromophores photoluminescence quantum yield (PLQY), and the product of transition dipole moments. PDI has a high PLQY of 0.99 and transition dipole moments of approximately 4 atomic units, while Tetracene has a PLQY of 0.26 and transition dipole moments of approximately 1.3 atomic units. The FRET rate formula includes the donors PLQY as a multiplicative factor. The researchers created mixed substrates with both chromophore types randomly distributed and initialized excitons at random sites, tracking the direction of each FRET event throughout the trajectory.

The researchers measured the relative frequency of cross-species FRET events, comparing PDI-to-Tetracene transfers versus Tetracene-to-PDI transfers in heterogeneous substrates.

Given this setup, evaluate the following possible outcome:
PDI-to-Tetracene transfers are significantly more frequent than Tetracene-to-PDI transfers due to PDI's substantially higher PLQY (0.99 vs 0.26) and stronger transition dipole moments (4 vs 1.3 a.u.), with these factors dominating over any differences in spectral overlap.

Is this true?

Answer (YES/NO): NO